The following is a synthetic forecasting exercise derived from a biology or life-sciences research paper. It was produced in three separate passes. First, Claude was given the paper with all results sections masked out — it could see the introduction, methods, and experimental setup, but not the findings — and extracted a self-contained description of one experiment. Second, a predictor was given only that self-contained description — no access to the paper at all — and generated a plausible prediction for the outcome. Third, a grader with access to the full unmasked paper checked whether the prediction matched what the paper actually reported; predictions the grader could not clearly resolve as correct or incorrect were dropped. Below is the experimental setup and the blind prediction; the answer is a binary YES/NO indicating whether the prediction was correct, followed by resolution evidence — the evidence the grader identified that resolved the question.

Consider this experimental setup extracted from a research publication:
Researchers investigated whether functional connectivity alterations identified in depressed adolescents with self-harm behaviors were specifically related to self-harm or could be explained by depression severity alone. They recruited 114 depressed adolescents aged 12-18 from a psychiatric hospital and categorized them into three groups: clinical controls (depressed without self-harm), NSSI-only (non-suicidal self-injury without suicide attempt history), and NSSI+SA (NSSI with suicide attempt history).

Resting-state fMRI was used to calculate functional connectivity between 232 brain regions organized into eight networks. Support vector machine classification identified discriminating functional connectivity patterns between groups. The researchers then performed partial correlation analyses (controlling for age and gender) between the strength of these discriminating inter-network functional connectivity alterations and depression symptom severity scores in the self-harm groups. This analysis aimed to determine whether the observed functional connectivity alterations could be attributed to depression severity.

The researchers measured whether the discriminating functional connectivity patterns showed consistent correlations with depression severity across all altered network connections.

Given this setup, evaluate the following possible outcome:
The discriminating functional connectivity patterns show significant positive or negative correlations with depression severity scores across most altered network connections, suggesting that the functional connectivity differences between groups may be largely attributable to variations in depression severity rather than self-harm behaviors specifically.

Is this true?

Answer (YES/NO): NO